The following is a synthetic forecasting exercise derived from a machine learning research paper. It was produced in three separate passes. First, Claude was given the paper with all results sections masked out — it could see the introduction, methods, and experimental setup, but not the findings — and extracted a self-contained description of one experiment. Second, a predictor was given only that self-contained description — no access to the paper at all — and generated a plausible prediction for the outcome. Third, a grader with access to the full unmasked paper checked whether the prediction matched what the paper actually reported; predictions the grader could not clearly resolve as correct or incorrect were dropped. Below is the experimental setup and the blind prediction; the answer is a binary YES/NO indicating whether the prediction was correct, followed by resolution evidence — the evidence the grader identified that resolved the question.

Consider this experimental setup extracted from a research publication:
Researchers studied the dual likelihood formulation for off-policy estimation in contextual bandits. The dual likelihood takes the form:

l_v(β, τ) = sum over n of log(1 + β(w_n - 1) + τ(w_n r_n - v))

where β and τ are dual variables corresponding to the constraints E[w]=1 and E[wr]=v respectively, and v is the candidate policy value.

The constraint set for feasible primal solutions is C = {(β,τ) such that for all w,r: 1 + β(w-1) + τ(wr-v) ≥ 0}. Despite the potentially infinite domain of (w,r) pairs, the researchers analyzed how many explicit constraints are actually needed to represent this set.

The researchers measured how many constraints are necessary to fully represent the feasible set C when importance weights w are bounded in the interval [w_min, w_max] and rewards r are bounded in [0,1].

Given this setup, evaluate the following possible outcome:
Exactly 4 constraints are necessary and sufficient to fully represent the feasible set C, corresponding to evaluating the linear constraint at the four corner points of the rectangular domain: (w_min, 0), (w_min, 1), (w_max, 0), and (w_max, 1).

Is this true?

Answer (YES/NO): YES